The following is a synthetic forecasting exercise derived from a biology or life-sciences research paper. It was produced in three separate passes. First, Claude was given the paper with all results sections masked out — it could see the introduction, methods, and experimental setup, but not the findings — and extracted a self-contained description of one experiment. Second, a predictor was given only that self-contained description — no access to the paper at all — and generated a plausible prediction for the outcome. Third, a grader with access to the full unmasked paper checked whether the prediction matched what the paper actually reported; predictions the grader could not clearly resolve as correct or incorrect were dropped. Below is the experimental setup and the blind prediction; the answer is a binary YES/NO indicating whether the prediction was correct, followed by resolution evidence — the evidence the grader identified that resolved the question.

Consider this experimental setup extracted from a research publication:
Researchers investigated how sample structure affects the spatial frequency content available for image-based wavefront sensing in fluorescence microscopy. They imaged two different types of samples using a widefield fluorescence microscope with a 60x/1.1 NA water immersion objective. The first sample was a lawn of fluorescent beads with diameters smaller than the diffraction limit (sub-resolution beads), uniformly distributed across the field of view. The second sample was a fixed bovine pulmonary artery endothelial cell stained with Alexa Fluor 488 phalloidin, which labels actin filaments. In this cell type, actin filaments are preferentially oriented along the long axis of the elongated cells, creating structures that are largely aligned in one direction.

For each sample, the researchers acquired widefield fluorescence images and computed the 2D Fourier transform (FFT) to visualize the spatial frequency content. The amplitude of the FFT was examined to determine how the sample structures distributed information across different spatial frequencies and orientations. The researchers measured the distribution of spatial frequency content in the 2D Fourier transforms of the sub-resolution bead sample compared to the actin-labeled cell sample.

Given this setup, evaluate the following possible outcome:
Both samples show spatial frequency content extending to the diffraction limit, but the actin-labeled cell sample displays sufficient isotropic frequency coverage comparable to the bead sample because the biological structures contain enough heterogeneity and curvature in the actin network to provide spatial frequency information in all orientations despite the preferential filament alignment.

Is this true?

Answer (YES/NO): NO